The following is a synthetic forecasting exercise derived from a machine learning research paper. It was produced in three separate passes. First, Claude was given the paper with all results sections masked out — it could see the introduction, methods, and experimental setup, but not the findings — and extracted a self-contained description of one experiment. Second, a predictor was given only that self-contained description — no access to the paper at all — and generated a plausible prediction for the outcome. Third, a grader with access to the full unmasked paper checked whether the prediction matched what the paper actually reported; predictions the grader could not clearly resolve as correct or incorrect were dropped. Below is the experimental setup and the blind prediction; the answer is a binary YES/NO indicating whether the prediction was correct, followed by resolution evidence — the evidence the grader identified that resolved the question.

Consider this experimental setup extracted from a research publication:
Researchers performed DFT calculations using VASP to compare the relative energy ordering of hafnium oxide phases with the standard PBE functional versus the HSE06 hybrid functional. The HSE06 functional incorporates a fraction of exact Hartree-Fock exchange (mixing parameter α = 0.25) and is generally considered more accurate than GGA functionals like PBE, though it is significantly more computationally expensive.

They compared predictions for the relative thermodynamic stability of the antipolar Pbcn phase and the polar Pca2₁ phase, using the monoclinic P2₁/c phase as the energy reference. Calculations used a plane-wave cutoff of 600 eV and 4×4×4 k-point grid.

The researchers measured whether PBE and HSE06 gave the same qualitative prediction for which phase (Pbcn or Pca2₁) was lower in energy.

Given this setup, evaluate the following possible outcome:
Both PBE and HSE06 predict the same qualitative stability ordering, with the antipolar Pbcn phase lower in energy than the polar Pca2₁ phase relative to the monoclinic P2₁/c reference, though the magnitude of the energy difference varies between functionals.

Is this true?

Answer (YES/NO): YES